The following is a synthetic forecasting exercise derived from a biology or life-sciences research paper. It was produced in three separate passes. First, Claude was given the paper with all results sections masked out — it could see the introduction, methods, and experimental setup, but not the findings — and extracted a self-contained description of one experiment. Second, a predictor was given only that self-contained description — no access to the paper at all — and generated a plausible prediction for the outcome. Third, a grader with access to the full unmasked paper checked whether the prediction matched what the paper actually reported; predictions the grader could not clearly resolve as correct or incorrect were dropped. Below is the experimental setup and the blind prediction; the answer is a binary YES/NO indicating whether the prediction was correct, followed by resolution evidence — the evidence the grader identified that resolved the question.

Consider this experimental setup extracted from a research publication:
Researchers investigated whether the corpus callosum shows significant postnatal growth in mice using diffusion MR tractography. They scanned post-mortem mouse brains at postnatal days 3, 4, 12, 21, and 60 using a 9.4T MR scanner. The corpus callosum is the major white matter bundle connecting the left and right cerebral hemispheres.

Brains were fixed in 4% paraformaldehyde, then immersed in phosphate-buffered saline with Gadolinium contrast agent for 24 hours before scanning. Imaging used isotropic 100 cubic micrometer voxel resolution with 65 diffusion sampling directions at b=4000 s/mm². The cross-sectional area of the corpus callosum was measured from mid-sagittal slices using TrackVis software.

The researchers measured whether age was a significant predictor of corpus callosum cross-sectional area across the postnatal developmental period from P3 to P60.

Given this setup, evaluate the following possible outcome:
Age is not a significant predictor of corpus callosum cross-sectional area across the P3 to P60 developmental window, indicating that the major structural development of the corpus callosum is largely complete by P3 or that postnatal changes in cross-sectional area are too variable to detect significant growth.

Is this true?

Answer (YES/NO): YES